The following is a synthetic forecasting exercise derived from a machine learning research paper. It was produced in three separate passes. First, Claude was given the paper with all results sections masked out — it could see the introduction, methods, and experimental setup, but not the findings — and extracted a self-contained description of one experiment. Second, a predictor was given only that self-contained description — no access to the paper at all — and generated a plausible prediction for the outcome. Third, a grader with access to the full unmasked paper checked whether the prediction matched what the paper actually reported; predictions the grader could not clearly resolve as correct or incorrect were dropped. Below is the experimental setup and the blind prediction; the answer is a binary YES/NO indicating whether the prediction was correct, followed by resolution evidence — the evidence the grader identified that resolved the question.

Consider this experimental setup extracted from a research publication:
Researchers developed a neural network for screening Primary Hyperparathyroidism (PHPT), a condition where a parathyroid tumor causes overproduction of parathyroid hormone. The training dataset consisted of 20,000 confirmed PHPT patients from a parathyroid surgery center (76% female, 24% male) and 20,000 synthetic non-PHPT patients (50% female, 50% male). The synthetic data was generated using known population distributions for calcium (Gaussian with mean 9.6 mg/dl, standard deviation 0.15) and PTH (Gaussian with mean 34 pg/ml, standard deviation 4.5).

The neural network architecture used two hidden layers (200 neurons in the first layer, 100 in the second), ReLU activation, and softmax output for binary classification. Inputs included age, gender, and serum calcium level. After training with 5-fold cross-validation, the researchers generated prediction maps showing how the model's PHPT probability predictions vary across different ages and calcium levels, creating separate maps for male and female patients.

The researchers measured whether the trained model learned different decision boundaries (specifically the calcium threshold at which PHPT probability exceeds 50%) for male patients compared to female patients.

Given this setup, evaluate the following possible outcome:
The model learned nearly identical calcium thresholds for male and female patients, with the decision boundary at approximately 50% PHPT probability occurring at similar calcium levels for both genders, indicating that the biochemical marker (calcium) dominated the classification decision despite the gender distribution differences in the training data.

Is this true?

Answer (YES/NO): NO